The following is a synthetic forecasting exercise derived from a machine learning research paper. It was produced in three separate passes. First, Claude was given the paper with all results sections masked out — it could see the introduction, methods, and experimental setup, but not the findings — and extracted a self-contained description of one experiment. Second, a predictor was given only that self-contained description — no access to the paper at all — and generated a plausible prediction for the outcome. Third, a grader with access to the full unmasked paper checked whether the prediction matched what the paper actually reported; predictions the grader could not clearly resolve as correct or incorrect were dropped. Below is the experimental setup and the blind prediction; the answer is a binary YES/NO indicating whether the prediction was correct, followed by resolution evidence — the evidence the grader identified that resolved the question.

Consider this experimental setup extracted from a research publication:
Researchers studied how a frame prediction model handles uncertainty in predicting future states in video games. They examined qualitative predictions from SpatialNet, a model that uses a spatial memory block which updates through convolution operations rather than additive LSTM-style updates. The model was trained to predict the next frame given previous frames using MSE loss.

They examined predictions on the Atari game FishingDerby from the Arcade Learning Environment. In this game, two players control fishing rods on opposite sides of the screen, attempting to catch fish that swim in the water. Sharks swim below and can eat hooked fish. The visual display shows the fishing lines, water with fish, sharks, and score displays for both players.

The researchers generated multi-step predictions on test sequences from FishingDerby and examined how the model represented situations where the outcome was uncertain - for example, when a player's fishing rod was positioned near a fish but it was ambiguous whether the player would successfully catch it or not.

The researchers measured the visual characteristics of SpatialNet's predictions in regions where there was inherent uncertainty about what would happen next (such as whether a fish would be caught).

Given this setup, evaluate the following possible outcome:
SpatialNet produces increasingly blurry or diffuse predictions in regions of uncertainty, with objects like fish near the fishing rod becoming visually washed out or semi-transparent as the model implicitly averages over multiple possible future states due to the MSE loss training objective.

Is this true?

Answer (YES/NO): NO